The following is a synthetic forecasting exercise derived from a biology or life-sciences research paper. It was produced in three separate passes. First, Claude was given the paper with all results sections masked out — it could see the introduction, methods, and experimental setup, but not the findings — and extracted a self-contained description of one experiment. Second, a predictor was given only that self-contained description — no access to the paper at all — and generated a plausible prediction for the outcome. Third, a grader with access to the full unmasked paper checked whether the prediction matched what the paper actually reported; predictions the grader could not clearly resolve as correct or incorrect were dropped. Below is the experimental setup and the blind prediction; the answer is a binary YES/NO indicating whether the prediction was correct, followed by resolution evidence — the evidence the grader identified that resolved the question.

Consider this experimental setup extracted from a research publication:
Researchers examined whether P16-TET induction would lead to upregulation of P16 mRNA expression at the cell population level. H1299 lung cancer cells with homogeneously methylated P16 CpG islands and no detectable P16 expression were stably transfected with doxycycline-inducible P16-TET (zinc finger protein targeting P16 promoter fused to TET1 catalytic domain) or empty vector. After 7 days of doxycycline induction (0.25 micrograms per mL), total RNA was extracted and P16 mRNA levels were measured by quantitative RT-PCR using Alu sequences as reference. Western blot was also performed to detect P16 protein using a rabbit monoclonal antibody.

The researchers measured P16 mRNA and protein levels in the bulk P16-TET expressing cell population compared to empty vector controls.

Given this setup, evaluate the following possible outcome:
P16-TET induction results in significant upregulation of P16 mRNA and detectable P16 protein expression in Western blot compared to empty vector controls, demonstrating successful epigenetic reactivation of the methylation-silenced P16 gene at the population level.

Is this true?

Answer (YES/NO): NO